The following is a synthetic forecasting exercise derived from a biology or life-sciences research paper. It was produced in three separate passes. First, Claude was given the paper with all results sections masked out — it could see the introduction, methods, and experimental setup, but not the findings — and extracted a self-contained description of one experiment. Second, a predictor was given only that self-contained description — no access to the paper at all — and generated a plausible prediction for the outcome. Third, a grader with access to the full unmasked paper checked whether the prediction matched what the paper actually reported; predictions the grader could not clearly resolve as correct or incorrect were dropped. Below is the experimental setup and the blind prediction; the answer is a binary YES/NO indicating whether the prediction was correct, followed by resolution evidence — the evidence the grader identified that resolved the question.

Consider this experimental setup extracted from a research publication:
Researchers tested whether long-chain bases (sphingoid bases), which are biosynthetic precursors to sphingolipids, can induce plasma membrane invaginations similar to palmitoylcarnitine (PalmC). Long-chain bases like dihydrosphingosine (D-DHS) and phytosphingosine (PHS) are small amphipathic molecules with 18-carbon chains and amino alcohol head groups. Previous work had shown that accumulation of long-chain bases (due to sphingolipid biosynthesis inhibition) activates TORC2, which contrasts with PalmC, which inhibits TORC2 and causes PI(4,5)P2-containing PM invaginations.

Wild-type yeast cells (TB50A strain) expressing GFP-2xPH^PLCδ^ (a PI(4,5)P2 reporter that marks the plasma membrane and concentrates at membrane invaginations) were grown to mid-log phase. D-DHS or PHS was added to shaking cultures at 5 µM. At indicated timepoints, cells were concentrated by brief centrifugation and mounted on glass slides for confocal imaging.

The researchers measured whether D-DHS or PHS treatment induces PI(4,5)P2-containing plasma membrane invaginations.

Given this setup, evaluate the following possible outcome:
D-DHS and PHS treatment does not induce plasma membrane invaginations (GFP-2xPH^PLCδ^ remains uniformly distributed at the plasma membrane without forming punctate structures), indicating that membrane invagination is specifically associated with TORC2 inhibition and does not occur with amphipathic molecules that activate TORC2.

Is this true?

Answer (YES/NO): NO